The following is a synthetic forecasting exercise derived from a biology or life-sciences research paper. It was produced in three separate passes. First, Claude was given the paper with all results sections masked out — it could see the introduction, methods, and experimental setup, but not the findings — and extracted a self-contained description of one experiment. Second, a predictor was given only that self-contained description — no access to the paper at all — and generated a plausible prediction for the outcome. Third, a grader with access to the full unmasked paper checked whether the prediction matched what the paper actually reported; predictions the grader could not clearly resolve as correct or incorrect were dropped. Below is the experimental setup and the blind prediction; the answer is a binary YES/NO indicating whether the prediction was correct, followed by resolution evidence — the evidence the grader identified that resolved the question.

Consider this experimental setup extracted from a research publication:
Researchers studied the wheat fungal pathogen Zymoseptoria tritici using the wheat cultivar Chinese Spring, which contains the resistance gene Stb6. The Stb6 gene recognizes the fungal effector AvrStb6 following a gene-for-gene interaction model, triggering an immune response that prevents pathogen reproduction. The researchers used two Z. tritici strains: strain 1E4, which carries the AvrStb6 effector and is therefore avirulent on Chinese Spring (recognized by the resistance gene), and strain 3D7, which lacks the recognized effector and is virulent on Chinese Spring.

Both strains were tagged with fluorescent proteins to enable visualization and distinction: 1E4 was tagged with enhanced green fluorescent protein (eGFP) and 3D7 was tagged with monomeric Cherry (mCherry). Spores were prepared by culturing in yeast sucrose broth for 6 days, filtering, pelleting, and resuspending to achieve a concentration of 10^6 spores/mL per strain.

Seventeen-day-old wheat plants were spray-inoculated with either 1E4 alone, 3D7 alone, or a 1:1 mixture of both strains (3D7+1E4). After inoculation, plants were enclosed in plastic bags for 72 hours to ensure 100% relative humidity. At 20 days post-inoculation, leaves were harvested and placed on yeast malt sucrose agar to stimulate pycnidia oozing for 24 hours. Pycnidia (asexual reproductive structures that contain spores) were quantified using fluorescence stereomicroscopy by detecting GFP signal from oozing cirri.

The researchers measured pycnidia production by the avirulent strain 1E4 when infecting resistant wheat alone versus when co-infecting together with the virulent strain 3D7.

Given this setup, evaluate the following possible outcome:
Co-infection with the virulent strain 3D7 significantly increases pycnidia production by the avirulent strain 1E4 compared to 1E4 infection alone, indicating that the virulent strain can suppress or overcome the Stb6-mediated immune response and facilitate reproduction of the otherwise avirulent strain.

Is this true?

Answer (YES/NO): YES